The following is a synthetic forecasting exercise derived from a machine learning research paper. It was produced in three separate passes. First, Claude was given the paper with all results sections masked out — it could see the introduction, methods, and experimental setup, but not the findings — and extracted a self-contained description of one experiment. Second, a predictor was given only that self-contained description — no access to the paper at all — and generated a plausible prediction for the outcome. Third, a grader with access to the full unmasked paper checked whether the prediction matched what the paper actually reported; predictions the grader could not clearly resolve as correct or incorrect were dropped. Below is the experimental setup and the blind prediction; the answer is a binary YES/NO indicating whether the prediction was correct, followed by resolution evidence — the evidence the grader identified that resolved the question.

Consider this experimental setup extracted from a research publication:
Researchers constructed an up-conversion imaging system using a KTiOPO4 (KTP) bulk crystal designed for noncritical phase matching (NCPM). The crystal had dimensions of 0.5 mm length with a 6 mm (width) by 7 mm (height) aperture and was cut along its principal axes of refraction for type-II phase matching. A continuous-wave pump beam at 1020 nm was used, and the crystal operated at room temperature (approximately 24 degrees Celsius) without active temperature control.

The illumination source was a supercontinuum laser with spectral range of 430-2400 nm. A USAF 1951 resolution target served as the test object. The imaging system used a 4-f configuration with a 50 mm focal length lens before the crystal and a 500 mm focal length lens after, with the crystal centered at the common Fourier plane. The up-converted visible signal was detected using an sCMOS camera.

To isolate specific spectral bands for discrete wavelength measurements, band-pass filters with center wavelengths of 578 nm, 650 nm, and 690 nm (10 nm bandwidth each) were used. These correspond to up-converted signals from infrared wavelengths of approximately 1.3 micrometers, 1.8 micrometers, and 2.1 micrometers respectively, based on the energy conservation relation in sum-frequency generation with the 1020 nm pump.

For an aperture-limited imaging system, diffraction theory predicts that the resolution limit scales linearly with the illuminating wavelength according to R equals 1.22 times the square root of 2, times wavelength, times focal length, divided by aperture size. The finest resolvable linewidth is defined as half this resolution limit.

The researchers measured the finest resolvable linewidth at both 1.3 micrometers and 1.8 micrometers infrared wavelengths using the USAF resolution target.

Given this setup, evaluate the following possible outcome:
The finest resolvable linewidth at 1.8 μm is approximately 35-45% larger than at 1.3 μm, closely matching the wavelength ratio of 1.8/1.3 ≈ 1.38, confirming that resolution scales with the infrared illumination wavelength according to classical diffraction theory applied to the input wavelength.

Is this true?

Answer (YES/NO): YES